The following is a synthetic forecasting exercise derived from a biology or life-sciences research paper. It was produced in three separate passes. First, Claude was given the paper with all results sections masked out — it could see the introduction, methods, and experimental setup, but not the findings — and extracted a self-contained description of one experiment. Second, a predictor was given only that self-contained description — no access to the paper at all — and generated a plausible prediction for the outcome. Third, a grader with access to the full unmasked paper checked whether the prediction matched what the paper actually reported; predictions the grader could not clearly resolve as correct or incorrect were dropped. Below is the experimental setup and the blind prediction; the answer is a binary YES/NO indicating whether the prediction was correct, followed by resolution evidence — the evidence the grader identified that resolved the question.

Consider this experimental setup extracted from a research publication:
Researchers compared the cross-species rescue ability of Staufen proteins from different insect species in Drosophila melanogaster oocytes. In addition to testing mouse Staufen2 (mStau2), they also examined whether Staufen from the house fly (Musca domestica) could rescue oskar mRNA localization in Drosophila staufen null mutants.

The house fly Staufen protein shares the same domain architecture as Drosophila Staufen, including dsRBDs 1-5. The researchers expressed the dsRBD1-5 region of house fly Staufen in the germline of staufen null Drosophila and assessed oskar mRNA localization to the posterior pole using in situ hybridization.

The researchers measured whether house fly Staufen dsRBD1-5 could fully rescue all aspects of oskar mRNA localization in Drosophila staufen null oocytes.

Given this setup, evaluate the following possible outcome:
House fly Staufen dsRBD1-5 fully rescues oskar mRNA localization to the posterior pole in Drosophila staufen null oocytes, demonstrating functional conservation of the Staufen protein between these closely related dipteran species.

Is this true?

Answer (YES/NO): NO